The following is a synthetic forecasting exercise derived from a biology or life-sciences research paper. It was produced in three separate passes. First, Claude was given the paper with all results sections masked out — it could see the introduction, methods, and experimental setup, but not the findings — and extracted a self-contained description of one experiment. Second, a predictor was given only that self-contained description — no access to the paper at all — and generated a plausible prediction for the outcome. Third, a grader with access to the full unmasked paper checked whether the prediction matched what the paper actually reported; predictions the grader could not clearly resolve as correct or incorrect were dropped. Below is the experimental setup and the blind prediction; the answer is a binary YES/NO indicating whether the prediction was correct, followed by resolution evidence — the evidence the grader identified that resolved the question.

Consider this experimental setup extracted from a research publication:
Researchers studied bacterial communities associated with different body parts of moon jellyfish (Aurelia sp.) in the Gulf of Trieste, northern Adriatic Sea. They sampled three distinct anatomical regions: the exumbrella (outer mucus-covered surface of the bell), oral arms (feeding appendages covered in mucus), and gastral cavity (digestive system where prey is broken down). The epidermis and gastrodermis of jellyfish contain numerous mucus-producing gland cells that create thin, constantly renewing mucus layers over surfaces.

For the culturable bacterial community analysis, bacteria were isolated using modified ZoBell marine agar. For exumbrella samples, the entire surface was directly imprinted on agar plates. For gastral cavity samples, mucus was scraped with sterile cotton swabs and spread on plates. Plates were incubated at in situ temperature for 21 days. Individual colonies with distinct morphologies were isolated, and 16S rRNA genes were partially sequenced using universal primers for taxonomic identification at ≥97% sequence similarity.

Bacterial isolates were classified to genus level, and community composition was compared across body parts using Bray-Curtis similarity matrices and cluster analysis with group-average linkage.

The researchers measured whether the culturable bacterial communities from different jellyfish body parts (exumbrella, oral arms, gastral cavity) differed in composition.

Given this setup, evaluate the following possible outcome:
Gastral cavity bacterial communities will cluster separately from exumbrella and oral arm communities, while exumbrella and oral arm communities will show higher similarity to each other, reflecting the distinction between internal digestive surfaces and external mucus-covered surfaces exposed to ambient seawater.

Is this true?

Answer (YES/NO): NO